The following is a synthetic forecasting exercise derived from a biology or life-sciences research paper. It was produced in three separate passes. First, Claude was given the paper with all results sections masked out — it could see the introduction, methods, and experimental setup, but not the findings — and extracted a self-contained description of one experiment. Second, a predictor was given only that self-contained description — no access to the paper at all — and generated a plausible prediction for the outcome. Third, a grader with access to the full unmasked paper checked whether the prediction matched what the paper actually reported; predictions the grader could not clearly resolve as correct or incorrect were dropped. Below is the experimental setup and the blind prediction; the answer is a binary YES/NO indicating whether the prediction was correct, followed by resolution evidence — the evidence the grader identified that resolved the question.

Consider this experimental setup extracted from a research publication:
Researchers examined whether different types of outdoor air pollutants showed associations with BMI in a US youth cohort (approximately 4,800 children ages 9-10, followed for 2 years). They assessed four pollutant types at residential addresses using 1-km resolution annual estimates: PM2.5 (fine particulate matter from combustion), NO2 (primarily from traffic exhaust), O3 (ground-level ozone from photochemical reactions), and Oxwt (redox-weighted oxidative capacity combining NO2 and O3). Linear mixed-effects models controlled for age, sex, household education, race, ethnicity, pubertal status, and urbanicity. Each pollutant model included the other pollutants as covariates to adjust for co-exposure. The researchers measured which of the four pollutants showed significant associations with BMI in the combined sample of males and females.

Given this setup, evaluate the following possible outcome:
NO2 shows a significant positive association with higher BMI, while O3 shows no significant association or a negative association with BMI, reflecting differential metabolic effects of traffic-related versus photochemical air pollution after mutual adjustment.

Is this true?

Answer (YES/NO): NO